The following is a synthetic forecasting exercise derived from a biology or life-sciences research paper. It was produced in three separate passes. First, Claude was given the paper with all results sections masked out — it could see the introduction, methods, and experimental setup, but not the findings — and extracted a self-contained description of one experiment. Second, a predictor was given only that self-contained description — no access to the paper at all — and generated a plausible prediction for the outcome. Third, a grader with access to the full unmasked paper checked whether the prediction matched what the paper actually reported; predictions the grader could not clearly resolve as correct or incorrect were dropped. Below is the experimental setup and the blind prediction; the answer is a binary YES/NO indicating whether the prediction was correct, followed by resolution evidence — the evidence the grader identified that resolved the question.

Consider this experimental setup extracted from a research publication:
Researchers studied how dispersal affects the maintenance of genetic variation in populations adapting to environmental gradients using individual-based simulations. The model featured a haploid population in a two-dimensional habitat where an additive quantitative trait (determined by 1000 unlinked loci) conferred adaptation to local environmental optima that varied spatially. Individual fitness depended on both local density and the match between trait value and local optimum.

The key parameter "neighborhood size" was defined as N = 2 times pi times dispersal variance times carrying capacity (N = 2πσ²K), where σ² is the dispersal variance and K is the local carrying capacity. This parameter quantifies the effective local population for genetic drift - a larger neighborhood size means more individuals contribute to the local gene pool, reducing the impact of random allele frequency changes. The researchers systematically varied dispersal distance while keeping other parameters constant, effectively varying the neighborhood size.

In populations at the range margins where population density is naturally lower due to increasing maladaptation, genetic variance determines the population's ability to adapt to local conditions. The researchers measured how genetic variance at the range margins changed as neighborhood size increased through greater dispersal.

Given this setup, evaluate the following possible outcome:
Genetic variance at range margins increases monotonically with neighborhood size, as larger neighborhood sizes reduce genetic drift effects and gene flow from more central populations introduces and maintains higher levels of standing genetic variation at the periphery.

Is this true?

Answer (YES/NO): YES